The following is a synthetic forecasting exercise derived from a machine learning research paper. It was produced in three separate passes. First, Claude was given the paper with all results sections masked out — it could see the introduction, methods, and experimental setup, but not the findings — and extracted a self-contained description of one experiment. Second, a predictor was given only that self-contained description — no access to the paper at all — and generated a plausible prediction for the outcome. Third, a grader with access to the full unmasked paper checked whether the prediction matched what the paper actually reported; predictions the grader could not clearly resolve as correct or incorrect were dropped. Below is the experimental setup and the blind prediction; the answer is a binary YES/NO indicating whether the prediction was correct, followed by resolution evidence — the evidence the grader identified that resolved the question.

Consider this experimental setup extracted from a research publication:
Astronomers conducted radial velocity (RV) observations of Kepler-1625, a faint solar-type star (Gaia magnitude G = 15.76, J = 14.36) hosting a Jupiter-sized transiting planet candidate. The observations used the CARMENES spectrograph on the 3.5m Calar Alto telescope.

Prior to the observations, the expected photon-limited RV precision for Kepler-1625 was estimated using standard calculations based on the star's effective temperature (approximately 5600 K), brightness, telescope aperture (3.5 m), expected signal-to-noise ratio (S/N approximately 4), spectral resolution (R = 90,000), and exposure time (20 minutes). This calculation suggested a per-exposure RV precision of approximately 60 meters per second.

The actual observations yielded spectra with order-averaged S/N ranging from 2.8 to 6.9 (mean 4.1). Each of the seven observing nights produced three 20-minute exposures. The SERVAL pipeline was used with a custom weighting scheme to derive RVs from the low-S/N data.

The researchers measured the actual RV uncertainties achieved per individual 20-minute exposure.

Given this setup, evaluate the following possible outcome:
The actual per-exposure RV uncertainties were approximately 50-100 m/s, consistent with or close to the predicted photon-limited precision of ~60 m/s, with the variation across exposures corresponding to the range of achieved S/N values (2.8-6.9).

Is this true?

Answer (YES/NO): NO